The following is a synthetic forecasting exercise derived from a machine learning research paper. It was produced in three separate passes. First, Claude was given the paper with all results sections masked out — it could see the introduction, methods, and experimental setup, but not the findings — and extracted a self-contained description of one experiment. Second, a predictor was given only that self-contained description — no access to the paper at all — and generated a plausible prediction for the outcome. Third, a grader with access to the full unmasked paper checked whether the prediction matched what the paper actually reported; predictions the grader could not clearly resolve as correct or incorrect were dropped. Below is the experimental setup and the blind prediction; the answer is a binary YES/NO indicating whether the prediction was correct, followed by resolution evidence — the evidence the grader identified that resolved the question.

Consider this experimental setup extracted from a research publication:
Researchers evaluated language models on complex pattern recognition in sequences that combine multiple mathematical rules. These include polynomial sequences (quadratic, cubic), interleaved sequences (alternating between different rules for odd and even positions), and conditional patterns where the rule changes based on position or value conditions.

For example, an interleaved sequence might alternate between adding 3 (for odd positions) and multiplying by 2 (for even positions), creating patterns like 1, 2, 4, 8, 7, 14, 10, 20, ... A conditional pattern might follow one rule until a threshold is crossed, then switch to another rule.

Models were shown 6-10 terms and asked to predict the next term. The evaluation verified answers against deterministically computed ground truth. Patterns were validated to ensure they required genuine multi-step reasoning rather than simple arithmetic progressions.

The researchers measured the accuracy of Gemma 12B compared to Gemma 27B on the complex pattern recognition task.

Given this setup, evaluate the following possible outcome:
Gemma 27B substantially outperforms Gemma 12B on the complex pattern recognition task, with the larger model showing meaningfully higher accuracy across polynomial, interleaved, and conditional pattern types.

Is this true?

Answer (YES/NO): NO